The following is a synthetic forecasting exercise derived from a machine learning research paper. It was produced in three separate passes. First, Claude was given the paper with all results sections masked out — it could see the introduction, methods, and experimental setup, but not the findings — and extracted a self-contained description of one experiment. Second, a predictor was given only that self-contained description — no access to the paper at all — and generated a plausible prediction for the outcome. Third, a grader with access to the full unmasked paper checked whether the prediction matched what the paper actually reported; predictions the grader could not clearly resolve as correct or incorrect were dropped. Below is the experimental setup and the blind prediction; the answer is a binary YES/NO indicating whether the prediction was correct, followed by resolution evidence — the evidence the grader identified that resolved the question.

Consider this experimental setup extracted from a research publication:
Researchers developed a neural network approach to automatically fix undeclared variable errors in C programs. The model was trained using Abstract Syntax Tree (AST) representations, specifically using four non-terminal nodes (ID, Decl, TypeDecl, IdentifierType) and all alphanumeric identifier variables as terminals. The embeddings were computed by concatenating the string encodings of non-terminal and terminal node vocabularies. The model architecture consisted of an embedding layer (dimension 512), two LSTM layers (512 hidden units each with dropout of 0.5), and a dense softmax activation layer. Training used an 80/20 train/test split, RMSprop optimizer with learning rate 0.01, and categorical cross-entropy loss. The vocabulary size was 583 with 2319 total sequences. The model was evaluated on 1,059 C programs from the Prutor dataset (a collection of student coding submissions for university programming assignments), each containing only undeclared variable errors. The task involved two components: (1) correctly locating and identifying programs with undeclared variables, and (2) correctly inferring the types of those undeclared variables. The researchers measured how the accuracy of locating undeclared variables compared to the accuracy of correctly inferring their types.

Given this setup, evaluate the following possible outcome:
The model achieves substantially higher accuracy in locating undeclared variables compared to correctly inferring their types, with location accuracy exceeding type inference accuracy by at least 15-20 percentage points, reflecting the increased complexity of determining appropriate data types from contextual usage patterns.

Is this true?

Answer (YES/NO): NO